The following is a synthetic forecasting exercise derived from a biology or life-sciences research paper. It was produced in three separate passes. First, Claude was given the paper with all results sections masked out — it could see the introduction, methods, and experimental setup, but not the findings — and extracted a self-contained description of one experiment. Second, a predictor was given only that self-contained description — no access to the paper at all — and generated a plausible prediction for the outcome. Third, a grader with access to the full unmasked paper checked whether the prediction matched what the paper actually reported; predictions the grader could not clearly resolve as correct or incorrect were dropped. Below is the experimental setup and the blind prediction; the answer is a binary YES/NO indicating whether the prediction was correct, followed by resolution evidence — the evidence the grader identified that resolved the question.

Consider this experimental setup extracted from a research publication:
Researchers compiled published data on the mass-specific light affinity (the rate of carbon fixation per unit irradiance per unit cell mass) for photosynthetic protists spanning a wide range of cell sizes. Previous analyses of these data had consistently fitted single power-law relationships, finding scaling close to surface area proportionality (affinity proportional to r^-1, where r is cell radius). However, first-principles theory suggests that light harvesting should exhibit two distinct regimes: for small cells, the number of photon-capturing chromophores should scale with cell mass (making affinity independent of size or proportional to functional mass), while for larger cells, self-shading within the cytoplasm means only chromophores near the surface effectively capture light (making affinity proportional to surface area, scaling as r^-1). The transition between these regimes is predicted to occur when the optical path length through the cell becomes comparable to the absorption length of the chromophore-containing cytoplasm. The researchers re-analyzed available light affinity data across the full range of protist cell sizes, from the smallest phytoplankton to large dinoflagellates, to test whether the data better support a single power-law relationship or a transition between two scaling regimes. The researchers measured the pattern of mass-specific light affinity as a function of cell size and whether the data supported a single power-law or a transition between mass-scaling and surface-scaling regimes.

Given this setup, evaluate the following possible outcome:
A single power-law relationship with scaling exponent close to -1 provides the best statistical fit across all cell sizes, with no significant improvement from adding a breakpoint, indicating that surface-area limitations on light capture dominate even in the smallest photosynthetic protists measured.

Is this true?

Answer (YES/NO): NO